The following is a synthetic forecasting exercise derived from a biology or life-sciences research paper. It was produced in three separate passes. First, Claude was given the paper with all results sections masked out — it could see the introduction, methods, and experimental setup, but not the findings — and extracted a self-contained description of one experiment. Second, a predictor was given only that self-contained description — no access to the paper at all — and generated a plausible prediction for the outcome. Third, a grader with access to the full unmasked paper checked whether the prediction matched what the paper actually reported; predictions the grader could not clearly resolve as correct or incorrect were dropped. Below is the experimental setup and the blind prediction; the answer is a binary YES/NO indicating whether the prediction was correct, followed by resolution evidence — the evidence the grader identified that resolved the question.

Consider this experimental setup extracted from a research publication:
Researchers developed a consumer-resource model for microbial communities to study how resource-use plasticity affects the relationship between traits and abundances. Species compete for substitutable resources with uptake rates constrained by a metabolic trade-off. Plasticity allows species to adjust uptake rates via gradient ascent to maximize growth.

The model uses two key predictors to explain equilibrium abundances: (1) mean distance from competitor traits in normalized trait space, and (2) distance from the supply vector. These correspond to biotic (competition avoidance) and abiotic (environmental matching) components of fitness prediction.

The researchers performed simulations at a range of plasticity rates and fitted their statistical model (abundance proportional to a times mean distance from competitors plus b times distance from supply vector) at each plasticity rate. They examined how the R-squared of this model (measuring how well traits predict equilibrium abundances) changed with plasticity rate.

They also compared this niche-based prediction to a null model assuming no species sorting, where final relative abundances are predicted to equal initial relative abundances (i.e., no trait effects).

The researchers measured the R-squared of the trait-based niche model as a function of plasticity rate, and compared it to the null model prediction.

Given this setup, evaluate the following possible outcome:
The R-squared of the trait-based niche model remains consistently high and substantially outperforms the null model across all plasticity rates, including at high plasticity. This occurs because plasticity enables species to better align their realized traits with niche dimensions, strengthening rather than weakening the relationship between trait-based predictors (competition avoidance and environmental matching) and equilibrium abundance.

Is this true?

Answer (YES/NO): NO